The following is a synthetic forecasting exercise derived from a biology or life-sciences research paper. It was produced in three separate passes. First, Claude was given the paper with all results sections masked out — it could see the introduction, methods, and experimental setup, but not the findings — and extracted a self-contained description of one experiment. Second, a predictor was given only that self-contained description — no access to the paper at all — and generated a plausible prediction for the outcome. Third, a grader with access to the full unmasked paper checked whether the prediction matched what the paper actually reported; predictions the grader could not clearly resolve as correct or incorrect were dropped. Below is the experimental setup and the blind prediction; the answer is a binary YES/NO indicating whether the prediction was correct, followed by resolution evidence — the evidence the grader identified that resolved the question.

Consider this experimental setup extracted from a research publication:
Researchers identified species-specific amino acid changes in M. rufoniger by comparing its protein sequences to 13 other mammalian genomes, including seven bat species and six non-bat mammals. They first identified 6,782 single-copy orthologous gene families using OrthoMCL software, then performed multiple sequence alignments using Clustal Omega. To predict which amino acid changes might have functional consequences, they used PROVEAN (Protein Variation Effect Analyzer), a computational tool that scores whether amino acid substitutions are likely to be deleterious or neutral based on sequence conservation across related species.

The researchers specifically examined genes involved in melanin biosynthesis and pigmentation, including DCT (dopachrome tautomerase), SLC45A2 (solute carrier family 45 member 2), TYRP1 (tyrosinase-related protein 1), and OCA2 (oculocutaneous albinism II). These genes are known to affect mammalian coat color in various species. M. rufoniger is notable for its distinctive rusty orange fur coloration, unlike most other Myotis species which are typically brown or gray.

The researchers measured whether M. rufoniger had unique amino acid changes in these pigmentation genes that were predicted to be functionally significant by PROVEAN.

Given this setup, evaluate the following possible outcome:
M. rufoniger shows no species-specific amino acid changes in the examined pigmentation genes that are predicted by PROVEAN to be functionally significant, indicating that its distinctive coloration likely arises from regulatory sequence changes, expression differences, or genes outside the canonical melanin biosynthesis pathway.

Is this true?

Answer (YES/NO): NO